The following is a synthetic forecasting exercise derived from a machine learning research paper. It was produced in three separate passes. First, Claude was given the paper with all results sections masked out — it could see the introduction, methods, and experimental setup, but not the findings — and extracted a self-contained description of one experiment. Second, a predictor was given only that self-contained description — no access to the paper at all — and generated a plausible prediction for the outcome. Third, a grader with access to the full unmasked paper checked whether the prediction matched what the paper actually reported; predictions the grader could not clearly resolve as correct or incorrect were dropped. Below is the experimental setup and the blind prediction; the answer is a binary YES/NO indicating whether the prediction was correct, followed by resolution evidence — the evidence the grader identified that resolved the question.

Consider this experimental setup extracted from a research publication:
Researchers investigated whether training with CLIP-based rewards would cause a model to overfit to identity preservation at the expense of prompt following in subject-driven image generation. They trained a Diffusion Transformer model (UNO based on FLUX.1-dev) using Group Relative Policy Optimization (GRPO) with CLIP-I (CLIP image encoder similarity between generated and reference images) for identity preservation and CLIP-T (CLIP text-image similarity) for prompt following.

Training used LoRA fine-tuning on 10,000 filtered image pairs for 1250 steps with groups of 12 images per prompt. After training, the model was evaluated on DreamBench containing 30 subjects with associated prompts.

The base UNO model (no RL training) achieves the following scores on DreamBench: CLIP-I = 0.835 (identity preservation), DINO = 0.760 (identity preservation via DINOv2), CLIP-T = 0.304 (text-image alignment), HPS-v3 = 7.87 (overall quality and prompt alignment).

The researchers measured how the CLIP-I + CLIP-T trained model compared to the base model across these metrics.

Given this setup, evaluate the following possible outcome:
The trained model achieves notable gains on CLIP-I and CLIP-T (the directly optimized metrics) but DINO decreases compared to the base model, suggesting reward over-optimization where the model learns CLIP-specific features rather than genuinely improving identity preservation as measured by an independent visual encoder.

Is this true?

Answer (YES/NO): NO